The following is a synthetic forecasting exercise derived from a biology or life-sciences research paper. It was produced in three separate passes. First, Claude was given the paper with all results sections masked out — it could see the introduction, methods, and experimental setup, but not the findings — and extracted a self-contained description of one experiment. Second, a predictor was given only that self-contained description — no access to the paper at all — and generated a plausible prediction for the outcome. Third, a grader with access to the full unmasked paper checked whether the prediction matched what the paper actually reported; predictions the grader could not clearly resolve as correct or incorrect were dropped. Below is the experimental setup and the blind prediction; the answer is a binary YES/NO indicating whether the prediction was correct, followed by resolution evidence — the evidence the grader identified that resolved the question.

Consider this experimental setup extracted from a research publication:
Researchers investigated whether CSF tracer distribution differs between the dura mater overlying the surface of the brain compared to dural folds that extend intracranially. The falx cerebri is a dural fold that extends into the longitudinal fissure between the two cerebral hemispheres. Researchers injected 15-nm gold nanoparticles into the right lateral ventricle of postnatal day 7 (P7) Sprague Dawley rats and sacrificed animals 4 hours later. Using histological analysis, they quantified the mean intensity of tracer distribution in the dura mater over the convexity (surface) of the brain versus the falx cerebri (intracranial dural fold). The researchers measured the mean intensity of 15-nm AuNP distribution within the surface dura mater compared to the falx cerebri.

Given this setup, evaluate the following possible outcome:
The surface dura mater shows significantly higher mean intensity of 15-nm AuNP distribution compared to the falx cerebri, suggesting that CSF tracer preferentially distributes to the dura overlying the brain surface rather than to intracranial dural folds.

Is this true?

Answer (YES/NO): NO